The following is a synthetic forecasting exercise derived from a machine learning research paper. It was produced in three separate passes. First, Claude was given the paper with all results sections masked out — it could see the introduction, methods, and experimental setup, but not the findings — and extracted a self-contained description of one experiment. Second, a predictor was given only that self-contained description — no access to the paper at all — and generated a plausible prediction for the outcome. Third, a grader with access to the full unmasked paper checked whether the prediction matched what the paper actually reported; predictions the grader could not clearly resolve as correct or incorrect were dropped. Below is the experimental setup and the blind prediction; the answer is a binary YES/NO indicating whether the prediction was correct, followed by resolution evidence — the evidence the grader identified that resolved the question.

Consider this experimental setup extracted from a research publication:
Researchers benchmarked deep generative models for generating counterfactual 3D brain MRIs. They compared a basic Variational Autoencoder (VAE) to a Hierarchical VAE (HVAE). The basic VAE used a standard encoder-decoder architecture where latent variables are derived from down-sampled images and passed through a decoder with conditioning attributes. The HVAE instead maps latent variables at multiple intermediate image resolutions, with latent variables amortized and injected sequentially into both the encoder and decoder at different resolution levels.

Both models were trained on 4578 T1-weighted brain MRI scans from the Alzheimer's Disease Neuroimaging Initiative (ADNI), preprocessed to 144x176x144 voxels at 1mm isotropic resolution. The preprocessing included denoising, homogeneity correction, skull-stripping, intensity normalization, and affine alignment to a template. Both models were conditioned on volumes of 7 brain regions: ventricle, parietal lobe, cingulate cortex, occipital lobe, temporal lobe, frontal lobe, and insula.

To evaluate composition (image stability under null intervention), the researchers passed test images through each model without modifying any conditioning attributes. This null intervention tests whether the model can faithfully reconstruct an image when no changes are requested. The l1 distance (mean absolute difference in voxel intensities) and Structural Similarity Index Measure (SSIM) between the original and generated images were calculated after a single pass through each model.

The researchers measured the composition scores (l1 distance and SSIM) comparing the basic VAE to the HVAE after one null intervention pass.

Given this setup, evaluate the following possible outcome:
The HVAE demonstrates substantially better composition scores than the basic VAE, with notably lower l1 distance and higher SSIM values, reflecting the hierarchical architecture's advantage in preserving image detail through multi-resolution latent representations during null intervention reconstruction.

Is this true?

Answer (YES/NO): YES